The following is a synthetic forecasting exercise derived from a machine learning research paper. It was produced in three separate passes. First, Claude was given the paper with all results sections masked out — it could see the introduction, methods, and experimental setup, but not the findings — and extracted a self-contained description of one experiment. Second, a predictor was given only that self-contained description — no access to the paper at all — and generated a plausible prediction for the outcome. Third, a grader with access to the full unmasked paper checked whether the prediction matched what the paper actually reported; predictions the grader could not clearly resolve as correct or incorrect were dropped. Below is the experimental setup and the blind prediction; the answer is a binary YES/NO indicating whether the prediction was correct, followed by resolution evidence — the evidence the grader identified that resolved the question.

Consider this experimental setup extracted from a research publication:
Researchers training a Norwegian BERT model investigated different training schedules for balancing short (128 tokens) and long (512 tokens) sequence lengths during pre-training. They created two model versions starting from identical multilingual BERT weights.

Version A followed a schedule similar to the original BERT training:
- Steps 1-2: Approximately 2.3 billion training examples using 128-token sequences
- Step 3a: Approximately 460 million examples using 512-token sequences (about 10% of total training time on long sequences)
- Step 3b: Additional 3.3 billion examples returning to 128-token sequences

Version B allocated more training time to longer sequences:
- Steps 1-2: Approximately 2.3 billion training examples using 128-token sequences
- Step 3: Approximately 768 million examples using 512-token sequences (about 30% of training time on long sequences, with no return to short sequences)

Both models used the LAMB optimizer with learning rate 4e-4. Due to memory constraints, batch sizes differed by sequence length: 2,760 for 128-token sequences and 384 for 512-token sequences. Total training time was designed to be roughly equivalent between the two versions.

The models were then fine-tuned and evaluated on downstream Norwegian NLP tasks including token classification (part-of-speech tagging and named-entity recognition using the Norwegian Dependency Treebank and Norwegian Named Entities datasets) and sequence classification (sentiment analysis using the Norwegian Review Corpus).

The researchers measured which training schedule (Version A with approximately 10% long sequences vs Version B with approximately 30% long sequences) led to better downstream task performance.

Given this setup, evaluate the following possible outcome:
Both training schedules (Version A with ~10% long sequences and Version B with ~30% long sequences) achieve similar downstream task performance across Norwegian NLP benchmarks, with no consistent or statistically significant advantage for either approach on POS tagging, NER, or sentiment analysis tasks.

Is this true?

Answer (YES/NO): NO